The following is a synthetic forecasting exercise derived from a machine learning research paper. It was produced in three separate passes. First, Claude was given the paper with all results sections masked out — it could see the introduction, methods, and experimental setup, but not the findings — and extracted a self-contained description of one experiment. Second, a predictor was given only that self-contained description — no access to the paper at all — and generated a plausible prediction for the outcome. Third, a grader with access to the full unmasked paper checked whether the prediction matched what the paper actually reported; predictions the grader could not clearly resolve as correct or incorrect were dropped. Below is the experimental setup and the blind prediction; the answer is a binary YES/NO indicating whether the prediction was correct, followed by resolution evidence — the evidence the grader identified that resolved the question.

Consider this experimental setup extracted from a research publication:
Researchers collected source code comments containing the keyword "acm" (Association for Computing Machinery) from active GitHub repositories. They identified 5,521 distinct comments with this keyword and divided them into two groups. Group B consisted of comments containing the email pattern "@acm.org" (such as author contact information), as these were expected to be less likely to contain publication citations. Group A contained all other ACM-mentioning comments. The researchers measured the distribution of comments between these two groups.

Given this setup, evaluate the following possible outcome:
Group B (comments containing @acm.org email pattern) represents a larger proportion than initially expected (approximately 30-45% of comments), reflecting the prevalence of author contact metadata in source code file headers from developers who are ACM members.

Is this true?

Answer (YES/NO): NO